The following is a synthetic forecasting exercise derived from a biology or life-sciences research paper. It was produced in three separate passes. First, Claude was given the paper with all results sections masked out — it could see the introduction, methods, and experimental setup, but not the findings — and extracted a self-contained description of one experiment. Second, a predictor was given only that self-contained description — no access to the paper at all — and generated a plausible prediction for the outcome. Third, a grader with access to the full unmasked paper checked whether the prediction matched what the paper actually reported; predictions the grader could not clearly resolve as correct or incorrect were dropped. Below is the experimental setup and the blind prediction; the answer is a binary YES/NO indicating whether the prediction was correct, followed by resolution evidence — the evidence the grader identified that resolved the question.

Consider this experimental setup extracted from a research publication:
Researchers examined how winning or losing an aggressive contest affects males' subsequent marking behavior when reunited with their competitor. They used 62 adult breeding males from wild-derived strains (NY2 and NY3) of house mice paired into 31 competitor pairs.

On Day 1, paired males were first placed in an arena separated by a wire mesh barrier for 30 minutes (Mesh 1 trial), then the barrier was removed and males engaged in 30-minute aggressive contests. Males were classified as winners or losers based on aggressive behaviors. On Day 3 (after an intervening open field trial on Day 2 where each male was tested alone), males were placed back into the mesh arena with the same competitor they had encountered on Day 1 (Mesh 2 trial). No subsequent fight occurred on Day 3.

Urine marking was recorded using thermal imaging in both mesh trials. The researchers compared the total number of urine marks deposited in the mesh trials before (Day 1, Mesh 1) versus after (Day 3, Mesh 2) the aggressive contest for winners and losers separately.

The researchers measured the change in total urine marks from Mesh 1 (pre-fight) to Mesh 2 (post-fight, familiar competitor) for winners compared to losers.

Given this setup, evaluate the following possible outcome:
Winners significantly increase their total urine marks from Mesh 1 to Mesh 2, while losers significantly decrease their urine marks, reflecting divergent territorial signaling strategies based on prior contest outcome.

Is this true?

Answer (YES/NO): NO